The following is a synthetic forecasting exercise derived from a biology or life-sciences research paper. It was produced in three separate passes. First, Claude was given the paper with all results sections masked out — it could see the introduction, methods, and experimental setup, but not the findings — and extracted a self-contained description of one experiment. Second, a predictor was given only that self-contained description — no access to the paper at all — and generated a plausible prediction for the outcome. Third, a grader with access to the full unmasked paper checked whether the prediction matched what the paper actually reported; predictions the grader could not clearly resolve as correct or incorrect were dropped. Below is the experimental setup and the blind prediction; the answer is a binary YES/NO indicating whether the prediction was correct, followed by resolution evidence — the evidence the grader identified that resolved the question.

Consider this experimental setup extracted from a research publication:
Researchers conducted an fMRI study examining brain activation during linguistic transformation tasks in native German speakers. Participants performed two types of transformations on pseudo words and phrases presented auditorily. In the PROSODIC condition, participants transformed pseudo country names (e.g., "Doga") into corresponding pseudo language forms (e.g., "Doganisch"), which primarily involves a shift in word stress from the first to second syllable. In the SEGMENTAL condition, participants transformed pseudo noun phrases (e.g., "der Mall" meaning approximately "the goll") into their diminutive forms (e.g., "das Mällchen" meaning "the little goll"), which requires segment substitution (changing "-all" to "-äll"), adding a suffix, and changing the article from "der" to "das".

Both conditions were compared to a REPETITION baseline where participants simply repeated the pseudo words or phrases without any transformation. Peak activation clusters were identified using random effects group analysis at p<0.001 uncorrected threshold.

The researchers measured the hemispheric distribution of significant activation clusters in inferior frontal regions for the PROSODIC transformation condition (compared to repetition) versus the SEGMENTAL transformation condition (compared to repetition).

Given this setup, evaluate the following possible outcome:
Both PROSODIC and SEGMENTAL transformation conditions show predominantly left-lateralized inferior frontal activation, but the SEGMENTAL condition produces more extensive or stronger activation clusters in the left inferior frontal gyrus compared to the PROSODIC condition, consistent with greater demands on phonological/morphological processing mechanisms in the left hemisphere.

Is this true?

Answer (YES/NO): NO